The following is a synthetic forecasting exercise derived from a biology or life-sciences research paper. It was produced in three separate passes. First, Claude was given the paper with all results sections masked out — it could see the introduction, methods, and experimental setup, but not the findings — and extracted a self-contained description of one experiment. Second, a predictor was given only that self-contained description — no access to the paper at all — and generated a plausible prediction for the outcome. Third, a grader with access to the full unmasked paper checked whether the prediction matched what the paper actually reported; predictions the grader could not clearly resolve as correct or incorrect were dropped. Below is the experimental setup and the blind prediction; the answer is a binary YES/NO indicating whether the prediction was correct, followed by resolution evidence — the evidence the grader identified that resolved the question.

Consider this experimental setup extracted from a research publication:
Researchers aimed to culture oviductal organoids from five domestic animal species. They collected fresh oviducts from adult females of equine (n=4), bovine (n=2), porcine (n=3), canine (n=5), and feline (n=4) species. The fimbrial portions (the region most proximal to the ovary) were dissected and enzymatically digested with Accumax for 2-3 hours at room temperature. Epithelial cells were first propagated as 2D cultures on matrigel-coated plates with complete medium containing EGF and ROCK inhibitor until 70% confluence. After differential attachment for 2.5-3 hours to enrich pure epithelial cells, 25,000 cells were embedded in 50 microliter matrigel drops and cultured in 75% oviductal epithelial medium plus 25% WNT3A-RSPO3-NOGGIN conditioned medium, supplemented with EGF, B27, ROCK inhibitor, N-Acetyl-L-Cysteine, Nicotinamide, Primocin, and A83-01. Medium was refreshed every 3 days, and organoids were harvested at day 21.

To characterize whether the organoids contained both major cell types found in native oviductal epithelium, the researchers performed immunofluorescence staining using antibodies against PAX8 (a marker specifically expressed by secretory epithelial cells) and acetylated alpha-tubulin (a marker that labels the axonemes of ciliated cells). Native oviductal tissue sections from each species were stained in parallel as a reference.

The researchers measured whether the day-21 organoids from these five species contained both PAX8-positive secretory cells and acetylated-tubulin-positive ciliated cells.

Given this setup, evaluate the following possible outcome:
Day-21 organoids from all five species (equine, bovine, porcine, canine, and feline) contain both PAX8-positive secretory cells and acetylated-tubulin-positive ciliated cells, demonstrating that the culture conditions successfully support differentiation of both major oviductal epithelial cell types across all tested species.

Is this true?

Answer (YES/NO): YES